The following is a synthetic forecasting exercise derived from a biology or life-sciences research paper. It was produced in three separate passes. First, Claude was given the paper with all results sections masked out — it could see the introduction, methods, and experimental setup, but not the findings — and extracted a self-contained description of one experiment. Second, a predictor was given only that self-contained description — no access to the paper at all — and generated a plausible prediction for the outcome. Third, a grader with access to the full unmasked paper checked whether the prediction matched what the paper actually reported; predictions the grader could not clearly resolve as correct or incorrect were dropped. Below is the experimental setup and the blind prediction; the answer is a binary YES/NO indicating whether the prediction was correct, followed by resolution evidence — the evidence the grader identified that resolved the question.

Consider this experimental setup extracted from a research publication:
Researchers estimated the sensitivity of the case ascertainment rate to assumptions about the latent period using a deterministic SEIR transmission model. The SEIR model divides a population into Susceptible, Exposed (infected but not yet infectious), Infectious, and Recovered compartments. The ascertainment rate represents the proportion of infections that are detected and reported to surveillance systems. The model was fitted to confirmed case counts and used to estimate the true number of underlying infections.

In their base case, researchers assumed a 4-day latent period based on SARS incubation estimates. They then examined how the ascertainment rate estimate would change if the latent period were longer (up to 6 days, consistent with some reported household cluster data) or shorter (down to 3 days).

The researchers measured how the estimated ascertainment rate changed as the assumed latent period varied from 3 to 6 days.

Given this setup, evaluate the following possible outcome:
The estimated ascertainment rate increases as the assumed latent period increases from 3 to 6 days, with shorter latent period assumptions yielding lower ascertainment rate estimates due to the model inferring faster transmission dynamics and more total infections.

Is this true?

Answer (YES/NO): NO